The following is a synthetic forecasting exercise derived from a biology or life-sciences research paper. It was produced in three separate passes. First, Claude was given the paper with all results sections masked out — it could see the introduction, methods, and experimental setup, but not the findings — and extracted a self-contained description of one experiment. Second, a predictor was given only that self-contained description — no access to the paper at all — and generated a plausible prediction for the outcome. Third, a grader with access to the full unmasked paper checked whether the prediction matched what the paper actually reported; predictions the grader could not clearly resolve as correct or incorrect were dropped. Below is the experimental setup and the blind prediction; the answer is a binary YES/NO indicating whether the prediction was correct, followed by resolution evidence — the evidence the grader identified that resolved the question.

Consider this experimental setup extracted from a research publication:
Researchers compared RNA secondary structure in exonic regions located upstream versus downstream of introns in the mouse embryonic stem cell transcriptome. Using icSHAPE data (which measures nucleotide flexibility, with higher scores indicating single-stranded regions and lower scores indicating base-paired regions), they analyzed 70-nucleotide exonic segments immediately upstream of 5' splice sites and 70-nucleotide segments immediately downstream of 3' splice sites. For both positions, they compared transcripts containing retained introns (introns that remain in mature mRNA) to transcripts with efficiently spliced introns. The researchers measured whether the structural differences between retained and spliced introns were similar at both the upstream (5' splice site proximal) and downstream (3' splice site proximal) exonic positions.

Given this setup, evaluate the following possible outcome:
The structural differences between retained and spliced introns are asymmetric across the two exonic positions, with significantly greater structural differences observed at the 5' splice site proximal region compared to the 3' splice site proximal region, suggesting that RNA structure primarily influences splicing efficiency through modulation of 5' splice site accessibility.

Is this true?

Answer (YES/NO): YES